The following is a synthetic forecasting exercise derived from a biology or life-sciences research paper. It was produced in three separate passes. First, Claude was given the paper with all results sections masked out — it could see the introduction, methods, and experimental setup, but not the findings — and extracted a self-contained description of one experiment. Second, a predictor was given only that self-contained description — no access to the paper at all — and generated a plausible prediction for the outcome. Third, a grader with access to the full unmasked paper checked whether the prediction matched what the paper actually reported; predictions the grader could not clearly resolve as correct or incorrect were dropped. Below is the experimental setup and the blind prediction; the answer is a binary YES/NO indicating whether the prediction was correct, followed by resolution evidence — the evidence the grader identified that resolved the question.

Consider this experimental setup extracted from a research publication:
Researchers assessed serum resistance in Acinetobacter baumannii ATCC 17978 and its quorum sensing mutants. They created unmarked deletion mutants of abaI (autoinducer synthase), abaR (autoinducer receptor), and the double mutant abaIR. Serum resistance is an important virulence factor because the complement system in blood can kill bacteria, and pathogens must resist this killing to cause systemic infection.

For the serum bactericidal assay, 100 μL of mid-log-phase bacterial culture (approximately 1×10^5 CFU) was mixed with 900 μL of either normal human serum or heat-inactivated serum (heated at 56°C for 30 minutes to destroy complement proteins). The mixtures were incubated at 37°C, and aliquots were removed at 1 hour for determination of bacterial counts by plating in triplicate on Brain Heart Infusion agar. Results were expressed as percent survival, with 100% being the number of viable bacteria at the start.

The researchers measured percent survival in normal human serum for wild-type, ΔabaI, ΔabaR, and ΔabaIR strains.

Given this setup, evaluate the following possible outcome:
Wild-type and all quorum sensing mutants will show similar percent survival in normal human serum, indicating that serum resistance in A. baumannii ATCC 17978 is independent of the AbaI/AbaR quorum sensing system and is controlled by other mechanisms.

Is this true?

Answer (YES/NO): NO